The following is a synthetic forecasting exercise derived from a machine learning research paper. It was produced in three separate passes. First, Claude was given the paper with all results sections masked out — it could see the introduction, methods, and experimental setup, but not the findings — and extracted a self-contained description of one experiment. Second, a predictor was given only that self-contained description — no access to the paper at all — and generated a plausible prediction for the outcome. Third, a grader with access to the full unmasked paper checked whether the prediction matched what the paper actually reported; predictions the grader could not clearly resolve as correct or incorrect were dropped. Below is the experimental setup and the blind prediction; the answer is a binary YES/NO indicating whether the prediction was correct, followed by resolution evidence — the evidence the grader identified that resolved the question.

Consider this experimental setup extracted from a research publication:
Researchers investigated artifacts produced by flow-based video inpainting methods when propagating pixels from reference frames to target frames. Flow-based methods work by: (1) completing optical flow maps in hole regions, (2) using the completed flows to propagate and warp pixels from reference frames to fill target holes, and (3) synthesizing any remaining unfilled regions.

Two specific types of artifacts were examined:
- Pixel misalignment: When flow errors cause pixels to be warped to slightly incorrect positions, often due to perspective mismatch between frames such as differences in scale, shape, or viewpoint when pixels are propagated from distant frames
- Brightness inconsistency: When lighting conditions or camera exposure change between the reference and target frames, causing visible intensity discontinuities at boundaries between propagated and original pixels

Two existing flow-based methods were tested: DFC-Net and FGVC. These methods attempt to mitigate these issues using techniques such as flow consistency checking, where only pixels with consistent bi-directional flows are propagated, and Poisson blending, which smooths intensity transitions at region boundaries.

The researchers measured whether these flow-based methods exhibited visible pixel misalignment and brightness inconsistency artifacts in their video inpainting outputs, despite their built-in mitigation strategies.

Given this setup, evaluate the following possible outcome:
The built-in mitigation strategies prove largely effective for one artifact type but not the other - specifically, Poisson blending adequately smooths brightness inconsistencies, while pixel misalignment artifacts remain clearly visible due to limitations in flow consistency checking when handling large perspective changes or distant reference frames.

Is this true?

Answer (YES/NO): NO